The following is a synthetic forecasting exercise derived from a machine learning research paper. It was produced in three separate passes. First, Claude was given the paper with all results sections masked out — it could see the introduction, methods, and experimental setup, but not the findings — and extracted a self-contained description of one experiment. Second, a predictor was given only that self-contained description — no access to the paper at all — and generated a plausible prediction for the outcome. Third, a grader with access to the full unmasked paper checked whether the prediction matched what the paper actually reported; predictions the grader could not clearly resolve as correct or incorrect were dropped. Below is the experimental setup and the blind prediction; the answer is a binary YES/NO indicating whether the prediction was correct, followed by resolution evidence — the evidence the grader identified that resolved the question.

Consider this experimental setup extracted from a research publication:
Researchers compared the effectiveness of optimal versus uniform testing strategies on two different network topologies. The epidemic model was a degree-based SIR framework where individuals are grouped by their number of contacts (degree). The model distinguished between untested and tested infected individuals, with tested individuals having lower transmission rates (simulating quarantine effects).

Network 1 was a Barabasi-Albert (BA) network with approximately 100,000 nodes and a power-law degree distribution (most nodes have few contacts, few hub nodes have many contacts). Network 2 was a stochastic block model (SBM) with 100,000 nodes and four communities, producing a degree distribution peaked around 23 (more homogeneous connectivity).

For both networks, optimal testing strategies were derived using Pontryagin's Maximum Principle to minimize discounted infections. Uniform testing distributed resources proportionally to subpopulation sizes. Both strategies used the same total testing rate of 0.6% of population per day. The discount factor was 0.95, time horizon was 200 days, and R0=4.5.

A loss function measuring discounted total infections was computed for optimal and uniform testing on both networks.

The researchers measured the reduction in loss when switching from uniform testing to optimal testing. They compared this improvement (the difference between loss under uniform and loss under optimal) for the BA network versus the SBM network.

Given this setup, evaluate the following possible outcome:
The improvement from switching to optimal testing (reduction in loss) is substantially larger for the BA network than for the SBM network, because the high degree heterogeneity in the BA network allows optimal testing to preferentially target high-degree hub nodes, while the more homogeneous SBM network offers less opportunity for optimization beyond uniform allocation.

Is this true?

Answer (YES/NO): YES